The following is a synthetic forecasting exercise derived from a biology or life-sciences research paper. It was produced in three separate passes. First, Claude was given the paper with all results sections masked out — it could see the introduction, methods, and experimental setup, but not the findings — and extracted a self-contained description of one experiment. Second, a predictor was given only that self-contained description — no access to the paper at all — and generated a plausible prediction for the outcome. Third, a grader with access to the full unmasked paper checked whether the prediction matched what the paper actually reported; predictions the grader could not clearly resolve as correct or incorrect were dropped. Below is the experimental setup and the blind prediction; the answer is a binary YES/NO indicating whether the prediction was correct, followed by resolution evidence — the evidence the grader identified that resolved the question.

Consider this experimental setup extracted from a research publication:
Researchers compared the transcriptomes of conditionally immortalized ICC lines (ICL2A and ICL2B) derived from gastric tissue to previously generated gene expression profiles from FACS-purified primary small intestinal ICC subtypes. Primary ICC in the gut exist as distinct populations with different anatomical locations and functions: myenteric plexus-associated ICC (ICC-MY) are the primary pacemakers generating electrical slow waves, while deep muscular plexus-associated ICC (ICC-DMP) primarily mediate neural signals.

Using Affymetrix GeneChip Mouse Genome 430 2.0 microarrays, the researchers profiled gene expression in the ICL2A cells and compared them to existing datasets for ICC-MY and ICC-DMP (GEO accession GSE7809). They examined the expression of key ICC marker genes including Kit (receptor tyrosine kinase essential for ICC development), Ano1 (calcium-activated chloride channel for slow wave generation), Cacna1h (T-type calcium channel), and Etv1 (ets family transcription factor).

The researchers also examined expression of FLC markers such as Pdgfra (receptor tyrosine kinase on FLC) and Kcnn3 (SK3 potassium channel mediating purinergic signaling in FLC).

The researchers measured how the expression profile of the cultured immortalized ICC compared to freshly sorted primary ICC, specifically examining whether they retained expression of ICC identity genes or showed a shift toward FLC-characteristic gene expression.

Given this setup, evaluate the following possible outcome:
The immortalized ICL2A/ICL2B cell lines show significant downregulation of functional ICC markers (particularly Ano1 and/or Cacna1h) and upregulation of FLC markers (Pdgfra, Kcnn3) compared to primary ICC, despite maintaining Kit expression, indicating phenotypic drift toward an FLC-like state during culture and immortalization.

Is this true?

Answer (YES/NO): NO